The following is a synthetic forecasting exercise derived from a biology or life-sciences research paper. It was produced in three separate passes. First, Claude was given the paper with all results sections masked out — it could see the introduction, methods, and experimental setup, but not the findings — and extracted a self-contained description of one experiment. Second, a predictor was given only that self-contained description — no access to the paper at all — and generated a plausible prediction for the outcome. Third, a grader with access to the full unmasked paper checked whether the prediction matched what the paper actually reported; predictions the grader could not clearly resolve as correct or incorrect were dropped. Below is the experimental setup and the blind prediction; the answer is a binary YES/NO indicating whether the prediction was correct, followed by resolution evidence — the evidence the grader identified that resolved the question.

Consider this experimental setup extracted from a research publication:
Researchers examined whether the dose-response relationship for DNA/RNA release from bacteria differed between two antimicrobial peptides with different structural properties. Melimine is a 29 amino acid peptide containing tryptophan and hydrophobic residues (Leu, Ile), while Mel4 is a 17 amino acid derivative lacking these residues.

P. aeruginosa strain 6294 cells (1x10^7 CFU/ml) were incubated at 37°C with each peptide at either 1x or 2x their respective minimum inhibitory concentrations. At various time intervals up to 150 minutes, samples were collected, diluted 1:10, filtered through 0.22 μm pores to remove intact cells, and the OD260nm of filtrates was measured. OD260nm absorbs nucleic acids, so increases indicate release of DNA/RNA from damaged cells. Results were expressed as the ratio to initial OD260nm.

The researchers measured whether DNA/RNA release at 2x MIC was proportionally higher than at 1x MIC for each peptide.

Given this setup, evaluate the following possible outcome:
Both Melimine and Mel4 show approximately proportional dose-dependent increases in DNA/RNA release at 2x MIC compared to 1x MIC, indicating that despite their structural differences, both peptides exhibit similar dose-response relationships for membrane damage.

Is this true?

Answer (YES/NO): NO